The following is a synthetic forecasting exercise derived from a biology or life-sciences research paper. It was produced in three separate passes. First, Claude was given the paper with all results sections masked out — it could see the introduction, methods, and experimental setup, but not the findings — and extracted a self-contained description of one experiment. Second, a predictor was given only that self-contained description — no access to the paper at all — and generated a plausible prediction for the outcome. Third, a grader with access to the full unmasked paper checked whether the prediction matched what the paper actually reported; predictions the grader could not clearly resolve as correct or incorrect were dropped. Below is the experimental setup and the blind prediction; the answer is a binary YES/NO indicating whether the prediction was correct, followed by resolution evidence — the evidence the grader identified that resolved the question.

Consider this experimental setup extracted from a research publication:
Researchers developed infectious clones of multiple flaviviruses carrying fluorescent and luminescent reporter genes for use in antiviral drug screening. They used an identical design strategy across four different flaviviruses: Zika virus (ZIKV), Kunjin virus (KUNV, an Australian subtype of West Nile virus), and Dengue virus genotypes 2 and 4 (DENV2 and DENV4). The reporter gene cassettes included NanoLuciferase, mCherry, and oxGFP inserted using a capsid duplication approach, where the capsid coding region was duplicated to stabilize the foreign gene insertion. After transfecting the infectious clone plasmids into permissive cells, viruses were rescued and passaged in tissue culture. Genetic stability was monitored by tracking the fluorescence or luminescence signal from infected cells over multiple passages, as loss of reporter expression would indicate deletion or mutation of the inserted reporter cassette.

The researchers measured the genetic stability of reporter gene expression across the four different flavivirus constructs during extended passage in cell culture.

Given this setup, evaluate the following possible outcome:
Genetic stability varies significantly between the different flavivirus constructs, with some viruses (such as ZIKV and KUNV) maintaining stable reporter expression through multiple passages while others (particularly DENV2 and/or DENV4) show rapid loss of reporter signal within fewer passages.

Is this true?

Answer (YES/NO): NO